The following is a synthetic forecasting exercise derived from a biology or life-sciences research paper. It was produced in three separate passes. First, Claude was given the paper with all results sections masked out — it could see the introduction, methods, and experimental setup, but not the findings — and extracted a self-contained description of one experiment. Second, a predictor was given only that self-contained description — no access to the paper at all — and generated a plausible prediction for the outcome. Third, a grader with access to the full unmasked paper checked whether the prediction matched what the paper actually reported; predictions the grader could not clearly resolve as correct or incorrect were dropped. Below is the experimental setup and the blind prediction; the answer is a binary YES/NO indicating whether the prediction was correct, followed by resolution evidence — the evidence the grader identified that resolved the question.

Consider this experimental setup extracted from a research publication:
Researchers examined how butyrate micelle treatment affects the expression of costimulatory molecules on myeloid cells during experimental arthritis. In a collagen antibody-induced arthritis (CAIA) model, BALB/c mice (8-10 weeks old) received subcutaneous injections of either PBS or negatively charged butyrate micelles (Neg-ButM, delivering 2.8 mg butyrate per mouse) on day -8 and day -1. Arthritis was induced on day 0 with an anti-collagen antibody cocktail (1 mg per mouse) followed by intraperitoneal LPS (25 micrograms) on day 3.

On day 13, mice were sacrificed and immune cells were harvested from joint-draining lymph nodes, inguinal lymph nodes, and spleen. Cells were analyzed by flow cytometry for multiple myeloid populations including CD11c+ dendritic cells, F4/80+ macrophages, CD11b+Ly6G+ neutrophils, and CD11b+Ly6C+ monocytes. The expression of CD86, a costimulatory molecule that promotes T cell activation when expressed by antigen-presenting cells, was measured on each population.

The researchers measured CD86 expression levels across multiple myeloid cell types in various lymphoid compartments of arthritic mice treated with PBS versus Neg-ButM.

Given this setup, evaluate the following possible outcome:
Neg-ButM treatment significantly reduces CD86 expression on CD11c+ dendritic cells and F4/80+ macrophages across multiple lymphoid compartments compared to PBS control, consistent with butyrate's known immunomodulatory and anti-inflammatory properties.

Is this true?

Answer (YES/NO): YES